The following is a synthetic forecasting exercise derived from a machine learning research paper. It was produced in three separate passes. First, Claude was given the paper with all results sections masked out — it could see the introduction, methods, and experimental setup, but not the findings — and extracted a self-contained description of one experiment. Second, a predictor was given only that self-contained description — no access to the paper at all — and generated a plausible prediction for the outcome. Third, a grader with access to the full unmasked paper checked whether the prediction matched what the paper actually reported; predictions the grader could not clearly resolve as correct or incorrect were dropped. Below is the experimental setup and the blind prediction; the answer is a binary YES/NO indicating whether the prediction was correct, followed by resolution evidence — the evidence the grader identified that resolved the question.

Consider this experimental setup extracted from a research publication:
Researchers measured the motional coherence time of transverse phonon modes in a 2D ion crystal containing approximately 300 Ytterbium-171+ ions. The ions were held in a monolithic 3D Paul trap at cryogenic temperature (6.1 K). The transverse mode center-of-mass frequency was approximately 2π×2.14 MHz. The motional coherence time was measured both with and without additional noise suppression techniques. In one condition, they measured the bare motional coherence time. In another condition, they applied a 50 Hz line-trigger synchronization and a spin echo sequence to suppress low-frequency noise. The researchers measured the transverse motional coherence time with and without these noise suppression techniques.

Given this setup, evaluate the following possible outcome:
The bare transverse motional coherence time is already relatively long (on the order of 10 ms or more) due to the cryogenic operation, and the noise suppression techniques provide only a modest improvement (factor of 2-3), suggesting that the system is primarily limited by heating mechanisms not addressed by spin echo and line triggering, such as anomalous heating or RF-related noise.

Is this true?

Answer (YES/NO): NO